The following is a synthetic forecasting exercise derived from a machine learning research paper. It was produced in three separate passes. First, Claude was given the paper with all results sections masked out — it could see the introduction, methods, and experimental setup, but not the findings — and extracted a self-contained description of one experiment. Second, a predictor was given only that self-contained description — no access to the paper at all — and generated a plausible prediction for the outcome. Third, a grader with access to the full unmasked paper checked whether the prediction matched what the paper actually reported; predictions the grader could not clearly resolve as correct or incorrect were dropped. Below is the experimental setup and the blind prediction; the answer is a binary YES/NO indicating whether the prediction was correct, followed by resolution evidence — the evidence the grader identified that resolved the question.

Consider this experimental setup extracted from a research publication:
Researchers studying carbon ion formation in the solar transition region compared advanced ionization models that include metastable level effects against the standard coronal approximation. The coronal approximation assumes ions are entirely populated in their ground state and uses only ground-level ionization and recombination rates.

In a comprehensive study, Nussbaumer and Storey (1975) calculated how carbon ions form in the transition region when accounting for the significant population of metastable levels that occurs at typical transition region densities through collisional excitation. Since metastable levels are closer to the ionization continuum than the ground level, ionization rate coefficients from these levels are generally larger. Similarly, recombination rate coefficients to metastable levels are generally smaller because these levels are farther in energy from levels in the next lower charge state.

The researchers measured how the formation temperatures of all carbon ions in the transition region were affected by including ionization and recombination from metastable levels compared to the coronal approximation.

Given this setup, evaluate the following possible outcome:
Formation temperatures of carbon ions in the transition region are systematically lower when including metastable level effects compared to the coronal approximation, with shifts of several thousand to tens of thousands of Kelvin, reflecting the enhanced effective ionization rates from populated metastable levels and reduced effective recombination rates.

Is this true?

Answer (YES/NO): YES